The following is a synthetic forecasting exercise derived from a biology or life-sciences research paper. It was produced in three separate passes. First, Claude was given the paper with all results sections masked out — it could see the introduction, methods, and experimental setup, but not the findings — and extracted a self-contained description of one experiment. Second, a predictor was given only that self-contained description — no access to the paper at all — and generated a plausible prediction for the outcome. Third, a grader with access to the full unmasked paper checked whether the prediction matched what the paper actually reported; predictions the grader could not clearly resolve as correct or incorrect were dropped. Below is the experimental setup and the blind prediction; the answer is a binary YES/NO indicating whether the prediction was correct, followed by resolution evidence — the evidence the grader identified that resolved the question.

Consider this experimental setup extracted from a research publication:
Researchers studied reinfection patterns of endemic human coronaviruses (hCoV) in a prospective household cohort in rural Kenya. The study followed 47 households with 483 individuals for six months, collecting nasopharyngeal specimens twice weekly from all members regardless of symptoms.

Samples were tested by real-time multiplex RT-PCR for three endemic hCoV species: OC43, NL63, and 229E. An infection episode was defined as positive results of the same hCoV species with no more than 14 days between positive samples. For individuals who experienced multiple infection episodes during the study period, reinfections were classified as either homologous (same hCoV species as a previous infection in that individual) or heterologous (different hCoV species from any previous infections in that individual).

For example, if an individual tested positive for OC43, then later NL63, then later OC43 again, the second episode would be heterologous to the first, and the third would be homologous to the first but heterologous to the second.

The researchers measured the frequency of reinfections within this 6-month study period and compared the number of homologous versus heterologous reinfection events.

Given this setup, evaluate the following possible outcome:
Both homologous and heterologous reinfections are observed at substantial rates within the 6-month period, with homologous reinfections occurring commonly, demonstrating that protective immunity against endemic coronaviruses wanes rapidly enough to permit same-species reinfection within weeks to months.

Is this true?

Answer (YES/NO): YES